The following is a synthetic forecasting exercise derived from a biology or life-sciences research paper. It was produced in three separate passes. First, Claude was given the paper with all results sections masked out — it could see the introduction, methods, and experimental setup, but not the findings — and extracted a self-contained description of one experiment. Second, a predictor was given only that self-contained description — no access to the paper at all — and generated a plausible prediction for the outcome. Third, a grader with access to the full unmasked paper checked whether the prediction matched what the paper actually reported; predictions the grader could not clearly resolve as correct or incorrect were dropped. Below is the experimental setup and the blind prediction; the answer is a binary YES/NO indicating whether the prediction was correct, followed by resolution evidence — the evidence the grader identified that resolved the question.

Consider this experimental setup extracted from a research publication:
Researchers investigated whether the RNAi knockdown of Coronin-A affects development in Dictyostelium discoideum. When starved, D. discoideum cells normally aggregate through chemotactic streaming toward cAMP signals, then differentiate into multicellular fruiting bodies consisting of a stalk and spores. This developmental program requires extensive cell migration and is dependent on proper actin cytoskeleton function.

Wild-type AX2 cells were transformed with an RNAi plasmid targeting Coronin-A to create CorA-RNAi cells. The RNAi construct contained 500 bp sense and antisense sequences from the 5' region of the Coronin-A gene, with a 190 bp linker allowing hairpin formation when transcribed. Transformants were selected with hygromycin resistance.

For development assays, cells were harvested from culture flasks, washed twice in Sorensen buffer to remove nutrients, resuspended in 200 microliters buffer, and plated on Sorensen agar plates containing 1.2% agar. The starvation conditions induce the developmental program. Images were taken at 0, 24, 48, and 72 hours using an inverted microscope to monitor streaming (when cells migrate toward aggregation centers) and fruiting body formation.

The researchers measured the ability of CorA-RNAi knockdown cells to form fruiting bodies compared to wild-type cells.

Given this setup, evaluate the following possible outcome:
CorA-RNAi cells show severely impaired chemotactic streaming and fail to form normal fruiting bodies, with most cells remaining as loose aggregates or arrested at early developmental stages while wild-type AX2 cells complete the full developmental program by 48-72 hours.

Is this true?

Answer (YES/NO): NO